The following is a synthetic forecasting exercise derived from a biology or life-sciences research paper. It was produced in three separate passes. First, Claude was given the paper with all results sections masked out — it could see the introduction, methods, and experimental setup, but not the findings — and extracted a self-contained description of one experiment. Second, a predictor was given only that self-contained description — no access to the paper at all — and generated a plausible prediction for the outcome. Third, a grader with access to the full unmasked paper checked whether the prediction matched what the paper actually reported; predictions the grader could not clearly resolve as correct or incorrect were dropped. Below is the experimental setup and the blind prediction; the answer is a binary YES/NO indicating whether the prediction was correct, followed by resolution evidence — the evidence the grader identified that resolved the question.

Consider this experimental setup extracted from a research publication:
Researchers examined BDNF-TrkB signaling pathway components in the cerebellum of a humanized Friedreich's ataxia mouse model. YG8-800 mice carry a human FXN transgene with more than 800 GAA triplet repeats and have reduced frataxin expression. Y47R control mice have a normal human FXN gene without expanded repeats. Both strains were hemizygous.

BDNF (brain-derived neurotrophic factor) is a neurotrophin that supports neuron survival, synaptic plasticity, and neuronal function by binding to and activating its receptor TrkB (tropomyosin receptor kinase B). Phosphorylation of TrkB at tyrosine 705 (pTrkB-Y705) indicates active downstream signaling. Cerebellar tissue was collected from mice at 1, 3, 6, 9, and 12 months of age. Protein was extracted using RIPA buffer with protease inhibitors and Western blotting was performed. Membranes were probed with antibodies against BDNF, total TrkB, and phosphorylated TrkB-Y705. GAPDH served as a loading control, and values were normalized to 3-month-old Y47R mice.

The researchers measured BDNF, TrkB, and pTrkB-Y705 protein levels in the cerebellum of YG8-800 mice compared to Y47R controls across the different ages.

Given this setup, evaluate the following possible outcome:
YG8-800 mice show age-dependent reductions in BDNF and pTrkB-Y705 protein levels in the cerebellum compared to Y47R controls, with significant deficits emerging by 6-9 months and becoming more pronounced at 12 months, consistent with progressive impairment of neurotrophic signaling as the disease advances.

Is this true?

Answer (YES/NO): NO